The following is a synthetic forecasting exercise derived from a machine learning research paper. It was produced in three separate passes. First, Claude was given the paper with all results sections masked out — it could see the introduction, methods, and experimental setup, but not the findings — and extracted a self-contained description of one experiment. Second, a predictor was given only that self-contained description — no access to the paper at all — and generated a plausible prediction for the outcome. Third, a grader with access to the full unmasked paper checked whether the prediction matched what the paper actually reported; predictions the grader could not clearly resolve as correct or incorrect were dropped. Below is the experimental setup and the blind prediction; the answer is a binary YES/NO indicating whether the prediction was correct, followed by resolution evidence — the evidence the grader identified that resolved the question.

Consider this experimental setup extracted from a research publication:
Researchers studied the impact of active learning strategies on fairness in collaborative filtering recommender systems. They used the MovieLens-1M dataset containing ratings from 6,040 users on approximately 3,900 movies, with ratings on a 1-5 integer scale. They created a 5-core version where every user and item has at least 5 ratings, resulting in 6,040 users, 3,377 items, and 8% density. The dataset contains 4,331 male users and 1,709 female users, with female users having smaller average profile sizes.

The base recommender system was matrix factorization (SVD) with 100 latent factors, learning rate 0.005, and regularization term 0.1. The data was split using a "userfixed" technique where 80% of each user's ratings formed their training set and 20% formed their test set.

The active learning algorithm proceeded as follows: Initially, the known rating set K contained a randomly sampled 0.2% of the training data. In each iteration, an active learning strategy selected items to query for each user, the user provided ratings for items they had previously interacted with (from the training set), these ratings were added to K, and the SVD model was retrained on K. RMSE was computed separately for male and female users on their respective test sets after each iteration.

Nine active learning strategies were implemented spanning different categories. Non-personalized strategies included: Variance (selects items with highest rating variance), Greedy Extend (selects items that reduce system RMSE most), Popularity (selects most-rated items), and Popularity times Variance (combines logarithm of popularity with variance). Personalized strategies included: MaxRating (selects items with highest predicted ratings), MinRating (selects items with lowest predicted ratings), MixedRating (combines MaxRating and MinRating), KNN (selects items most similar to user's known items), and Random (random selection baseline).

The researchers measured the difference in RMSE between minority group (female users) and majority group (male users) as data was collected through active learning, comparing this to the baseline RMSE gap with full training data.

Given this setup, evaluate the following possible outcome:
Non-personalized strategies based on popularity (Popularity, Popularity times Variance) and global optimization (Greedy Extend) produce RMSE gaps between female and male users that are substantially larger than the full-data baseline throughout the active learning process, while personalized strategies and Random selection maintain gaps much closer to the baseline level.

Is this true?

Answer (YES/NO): NO